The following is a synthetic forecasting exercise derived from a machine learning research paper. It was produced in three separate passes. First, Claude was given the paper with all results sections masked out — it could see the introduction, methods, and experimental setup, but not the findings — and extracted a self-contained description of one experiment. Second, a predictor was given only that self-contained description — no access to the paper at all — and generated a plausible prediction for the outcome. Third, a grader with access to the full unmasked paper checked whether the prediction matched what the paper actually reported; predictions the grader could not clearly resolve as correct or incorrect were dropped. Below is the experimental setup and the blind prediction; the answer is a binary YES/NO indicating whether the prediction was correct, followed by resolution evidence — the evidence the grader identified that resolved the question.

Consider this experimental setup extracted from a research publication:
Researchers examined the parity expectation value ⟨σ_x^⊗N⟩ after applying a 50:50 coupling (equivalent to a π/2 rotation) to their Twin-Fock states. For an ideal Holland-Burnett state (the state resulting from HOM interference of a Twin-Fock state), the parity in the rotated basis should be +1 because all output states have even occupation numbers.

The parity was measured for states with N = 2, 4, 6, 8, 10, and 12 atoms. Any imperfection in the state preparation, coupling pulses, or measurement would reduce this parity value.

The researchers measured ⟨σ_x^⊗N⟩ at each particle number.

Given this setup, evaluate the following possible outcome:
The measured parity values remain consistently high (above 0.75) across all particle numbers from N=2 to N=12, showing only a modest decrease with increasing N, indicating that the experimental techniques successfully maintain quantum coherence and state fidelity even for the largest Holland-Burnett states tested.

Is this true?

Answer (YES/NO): NO